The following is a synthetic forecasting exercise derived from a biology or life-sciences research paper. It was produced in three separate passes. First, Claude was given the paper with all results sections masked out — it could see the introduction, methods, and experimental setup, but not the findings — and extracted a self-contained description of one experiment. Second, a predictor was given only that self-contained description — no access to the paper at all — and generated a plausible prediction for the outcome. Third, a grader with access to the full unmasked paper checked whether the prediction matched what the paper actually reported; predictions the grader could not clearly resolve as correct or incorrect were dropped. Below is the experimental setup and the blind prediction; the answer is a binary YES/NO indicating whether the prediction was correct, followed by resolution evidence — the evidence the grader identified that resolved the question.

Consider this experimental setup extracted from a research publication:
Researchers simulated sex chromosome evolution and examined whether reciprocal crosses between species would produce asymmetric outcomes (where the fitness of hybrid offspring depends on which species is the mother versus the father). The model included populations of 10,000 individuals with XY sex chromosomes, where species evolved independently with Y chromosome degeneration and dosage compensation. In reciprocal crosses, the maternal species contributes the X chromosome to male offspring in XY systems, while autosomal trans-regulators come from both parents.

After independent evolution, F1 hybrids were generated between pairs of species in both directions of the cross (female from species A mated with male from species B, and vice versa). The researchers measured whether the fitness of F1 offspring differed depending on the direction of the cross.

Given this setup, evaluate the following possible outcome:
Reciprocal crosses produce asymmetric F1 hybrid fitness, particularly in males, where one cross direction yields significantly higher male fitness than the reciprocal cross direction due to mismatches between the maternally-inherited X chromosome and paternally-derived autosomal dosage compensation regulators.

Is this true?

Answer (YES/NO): NO